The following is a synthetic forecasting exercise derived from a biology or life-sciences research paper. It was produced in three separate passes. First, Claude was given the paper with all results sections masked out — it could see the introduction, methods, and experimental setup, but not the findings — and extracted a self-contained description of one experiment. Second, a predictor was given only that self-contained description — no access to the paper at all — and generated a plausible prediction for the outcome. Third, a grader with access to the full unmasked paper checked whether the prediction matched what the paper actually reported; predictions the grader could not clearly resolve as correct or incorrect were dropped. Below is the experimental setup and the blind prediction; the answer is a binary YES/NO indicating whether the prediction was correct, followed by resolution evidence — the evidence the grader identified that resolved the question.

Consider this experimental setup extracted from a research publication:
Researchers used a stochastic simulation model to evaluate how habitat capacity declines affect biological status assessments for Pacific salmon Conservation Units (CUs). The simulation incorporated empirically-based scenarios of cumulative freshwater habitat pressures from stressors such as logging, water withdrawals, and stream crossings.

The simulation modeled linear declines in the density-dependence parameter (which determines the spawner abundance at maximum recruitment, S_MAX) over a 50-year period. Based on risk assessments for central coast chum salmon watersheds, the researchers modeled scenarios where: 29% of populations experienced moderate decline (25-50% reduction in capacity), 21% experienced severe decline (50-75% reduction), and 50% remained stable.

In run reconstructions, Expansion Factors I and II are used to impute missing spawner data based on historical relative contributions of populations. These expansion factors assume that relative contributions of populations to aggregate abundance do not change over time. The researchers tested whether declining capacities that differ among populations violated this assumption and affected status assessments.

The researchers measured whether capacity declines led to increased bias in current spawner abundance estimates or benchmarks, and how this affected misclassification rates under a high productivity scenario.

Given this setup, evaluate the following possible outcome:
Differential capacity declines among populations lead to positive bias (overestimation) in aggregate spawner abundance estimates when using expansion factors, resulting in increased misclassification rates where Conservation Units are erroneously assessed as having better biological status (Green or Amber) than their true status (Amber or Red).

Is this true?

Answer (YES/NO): NO